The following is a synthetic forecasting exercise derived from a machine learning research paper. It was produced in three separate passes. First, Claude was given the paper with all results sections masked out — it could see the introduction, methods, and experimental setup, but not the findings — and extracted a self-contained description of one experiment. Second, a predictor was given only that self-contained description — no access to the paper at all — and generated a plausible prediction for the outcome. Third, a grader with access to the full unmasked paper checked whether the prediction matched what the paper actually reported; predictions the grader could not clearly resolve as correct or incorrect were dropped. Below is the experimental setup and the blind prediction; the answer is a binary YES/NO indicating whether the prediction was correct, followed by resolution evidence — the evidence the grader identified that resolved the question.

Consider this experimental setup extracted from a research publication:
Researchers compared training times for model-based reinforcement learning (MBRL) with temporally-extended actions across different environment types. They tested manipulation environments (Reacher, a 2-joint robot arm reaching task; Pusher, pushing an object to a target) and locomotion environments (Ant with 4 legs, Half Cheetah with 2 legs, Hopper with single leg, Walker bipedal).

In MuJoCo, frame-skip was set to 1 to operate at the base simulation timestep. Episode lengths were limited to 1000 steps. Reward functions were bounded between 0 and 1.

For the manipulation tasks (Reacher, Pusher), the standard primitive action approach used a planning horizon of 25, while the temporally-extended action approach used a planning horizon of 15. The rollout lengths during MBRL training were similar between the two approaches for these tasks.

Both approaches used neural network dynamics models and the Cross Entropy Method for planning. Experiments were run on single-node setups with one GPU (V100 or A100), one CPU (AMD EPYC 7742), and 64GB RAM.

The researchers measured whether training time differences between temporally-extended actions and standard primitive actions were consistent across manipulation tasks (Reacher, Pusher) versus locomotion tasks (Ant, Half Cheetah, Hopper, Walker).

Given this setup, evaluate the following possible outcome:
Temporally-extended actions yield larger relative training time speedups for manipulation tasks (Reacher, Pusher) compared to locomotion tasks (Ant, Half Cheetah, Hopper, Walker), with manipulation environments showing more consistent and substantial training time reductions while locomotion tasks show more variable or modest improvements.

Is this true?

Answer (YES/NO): NO